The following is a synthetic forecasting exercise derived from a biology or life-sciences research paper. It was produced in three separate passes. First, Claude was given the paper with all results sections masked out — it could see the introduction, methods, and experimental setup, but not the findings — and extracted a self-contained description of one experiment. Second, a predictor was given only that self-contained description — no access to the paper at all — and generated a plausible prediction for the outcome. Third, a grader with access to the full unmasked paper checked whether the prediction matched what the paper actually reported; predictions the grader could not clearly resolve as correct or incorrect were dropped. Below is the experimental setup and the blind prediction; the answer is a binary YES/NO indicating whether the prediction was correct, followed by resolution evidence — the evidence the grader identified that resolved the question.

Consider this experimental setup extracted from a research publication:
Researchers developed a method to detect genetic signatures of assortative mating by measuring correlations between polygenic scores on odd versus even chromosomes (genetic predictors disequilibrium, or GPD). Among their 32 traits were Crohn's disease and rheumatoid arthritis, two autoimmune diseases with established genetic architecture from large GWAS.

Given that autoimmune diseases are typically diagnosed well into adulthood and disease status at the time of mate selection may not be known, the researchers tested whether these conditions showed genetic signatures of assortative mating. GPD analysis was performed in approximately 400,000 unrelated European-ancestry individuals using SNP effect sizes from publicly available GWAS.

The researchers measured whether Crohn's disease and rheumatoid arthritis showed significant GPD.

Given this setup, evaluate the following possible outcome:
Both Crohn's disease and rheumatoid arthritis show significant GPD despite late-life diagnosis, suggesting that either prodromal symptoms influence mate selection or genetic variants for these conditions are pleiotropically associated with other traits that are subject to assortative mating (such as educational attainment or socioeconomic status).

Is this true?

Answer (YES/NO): NO